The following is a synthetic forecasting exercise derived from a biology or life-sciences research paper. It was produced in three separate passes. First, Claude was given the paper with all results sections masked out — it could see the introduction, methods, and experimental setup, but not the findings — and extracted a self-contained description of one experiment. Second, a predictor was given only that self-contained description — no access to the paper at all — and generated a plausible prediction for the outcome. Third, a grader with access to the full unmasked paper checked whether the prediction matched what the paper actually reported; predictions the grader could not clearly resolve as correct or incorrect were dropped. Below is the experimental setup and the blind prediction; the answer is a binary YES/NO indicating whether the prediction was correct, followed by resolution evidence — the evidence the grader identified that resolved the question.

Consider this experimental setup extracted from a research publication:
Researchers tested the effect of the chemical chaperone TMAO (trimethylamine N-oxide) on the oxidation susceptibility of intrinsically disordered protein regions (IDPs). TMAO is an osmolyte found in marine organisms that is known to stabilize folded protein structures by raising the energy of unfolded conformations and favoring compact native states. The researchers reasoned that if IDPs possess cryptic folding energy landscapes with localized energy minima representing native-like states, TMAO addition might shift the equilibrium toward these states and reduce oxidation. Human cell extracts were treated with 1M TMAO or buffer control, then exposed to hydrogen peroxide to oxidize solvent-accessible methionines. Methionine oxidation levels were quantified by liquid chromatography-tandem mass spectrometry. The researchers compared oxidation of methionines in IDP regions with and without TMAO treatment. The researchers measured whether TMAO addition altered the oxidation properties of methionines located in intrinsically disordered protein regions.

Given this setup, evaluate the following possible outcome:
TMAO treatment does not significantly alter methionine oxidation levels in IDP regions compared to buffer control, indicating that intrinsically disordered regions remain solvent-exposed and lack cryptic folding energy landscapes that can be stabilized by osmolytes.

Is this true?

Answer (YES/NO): YES